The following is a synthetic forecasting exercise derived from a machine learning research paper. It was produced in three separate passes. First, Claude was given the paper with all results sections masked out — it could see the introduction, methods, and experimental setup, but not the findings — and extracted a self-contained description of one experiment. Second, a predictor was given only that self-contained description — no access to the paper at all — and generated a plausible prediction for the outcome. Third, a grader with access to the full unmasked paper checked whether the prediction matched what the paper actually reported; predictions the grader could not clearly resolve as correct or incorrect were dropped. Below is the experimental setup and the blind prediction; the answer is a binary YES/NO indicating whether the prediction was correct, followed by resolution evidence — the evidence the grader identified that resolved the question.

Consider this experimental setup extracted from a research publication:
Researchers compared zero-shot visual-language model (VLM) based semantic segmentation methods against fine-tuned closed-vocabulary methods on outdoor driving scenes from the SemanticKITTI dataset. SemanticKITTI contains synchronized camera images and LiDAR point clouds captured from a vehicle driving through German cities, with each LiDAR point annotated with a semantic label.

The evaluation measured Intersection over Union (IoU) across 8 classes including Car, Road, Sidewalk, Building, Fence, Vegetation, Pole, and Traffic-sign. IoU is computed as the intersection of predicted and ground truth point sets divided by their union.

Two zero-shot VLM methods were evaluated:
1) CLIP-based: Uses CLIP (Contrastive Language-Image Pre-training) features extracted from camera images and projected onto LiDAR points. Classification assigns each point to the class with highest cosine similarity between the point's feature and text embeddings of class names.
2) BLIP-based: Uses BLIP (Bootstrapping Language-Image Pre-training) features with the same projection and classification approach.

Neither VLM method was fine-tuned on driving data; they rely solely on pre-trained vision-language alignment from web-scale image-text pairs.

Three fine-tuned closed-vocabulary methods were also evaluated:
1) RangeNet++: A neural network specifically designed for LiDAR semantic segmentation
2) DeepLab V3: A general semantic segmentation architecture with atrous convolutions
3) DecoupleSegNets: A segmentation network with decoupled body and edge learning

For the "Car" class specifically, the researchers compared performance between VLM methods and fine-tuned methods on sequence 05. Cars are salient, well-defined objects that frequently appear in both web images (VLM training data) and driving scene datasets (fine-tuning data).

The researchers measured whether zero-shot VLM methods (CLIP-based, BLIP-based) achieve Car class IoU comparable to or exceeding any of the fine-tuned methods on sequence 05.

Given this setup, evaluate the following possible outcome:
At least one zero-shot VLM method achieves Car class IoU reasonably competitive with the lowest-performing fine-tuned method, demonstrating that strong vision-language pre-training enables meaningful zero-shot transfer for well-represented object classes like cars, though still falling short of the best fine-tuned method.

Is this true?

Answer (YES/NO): NO